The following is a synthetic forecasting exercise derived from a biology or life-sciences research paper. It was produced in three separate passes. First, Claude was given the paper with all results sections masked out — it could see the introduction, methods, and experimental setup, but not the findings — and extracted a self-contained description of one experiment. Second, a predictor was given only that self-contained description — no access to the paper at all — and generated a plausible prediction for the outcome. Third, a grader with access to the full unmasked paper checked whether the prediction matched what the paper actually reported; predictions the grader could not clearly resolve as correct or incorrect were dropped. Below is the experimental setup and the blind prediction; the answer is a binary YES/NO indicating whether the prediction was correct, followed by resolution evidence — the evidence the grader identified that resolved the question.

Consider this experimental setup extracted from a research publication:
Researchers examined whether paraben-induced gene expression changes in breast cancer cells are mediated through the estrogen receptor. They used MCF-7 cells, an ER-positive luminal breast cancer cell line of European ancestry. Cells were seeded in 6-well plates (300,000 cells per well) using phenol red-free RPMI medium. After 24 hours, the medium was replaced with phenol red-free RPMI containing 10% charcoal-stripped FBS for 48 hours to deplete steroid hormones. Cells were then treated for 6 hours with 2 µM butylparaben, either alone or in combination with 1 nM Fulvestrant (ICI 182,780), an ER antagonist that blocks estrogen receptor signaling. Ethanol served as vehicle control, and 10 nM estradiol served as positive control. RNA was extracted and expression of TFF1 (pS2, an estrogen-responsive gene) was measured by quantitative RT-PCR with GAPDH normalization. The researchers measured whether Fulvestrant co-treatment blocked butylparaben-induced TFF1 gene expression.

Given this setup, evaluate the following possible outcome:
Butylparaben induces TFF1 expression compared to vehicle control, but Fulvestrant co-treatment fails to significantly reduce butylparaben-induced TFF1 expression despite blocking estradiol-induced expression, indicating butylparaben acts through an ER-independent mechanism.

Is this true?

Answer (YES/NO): NO